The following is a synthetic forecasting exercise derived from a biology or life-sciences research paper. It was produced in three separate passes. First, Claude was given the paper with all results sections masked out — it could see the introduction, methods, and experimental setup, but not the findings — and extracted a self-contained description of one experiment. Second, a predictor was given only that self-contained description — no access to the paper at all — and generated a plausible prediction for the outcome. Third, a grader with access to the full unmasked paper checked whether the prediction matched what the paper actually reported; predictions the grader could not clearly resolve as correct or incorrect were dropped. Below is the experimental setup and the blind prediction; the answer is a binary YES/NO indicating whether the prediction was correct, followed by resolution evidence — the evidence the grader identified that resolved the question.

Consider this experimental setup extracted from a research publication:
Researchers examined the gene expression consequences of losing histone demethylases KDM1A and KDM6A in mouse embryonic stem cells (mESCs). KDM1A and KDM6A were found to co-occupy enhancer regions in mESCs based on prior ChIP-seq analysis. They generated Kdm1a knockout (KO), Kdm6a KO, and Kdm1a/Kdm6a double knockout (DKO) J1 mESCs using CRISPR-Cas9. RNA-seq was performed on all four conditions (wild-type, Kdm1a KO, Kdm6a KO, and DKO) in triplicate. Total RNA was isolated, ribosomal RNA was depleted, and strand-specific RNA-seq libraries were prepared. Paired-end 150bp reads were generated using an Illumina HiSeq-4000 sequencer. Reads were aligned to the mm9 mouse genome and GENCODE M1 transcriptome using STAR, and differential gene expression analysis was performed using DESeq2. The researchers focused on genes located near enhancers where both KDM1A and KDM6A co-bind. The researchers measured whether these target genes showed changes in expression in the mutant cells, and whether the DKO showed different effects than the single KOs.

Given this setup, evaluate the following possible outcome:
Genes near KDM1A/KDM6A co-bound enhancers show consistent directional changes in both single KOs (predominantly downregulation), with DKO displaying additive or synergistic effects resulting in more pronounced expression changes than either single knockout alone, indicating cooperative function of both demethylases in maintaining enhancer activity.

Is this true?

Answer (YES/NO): NO